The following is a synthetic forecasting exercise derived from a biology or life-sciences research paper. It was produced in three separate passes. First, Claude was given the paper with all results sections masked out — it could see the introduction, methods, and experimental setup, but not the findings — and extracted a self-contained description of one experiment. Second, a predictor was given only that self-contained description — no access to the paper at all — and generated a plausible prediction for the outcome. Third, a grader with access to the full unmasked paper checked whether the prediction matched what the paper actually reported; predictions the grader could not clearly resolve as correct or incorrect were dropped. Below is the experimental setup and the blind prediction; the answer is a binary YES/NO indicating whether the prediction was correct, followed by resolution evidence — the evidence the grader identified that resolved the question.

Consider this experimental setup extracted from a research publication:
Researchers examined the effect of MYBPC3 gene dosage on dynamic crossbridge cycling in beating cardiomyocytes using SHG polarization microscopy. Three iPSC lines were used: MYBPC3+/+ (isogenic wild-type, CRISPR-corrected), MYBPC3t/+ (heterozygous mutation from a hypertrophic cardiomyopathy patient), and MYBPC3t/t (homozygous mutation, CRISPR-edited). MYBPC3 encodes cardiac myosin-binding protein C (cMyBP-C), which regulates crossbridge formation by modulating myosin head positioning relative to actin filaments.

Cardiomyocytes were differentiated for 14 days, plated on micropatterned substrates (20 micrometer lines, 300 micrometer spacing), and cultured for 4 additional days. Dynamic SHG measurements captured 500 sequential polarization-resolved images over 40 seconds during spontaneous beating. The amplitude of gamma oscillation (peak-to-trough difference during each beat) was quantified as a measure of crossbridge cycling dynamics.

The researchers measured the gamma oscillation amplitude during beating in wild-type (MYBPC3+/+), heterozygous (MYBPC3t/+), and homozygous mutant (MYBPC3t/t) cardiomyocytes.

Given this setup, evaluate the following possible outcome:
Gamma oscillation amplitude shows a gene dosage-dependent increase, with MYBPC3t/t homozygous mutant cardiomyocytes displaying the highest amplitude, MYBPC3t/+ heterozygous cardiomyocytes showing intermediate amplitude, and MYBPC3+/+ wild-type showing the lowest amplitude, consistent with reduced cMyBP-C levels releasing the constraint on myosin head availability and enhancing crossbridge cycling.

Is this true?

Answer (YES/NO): NO